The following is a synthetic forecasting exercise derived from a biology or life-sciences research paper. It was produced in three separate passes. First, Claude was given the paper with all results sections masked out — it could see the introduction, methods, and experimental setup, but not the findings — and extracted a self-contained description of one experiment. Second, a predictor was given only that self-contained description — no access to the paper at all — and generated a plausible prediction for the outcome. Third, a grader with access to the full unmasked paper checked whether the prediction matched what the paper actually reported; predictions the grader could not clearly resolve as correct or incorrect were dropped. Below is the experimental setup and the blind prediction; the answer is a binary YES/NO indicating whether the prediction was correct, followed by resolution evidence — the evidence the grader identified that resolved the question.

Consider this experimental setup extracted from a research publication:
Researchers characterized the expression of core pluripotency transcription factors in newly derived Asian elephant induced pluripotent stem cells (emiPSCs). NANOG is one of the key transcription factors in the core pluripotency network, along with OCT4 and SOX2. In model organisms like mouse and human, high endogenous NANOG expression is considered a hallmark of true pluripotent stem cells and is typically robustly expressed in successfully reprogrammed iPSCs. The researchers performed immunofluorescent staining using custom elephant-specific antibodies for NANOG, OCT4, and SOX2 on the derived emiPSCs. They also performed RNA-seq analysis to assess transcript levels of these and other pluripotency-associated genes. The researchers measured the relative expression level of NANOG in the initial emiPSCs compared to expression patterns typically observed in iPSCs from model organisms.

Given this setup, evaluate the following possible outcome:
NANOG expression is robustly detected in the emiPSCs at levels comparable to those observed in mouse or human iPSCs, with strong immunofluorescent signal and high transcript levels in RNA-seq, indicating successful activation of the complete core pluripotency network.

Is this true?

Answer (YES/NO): NO